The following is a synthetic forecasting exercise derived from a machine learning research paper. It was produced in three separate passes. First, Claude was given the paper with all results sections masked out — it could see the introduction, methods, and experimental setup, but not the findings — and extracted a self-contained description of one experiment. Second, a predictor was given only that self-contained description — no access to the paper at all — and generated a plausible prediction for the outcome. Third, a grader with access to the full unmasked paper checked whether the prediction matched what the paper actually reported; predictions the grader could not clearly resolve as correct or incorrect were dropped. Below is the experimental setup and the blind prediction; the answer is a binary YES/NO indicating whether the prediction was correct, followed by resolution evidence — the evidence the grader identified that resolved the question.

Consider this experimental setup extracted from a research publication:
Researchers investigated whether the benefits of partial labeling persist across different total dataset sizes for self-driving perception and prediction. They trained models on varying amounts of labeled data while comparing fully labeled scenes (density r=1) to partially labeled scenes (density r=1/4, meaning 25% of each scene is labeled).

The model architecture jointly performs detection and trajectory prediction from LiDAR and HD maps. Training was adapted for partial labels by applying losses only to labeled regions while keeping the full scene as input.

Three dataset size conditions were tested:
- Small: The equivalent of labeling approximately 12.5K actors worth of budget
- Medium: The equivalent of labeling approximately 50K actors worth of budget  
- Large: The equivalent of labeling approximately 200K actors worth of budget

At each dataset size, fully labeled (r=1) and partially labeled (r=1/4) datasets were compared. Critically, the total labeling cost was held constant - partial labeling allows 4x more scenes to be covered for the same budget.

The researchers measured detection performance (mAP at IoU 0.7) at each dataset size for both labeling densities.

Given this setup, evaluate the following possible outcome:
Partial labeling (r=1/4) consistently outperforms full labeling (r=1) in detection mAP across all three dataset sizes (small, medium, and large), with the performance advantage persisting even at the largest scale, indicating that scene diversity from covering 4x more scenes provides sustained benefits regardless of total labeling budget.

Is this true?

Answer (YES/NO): YES